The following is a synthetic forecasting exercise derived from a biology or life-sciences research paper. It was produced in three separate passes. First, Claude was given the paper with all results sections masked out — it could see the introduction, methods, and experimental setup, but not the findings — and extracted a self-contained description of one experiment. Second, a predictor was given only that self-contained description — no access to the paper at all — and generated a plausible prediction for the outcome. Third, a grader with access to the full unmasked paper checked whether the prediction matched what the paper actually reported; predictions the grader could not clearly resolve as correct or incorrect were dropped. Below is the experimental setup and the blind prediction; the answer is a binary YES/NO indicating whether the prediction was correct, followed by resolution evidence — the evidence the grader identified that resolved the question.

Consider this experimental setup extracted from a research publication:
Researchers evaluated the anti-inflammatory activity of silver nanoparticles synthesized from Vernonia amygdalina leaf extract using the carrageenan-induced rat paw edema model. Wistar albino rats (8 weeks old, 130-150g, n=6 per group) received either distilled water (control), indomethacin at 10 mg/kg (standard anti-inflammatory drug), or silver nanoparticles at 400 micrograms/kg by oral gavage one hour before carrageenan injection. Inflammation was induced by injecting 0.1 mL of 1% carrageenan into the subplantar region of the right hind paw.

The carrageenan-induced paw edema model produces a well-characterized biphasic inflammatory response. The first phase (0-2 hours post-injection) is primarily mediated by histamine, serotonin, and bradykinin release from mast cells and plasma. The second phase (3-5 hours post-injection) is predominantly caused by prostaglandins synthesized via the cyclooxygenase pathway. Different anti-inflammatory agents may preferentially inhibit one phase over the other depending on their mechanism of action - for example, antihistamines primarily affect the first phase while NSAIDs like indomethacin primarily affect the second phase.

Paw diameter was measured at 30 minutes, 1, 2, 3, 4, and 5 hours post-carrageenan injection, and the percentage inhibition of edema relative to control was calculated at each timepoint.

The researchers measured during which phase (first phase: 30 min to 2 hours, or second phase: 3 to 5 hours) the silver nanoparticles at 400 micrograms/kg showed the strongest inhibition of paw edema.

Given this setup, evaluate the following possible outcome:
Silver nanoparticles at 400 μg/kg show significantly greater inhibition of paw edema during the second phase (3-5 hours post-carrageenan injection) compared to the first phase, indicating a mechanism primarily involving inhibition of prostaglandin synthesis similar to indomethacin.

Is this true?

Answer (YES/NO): NO